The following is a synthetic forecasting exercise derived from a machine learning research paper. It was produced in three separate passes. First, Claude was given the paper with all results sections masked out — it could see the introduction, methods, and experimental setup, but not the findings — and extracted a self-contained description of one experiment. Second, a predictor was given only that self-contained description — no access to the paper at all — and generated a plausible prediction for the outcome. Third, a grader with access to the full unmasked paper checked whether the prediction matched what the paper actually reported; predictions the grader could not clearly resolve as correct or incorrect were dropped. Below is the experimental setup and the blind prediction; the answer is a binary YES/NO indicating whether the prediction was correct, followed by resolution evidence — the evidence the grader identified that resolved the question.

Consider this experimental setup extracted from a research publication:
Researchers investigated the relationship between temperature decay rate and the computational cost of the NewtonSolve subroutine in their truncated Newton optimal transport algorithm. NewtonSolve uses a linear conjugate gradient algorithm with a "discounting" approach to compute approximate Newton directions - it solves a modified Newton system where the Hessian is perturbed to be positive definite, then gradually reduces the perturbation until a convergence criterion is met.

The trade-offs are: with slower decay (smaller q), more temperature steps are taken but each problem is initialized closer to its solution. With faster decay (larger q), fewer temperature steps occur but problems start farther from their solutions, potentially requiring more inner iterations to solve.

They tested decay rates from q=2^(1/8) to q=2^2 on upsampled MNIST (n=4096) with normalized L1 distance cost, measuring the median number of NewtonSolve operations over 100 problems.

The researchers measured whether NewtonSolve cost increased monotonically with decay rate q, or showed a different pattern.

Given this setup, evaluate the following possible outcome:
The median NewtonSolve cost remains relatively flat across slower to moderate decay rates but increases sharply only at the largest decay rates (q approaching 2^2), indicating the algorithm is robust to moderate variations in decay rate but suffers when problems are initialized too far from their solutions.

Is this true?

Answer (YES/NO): NO